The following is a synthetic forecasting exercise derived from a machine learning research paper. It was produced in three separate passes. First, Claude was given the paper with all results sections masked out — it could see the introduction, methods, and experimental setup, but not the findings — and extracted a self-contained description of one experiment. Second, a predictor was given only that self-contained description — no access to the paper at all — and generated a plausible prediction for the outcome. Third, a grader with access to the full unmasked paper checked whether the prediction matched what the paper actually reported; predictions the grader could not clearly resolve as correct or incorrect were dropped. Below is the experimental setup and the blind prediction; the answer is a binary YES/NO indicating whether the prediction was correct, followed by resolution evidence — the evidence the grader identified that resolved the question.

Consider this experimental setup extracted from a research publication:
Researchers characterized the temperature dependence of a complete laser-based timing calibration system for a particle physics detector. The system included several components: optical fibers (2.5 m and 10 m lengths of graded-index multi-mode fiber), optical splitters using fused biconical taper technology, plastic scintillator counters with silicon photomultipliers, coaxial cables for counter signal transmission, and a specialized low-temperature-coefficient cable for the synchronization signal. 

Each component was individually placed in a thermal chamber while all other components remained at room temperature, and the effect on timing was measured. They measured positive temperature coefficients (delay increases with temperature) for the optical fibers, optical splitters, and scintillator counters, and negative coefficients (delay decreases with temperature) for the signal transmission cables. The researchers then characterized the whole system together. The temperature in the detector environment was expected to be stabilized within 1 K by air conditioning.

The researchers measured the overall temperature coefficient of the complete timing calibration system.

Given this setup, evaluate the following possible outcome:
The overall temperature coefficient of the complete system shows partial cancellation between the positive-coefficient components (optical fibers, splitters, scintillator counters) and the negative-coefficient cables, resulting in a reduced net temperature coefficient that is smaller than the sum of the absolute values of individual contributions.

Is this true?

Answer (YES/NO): YES